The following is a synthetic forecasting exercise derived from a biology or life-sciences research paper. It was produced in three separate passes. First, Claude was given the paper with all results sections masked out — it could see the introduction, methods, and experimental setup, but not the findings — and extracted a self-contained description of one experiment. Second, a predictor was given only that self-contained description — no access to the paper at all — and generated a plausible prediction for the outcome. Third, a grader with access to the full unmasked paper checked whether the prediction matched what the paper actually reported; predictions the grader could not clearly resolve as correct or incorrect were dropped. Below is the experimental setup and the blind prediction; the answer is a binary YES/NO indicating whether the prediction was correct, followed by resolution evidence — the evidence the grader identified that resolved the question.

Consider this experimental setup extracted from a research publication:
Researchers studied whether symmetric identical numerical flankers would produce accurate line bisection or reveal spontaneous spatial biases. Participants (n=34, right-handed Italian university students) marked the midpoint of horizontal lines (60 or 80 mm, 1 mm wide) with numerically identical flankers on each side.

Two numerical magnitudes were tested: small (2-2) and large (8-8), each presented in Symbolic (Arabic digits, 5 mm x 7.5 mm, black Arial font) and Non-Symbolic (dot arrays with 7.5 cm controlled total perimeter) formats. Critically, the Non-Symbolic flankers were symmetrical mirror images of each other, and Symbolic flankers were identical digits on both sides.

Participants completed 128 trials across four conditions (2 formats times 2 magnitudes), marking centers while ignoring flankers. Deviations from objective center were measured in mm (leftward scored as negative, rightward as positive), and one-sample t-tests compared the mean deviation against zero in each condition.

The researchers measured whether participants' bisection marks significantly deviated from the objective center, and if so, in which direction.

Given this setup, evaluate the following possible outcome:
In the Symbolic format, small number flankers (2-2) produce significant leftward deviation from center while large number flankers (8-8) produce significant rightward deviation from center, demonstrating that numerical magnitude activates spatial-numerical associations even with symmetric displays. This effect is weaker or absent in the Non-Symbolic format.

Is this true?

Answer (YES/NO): NO